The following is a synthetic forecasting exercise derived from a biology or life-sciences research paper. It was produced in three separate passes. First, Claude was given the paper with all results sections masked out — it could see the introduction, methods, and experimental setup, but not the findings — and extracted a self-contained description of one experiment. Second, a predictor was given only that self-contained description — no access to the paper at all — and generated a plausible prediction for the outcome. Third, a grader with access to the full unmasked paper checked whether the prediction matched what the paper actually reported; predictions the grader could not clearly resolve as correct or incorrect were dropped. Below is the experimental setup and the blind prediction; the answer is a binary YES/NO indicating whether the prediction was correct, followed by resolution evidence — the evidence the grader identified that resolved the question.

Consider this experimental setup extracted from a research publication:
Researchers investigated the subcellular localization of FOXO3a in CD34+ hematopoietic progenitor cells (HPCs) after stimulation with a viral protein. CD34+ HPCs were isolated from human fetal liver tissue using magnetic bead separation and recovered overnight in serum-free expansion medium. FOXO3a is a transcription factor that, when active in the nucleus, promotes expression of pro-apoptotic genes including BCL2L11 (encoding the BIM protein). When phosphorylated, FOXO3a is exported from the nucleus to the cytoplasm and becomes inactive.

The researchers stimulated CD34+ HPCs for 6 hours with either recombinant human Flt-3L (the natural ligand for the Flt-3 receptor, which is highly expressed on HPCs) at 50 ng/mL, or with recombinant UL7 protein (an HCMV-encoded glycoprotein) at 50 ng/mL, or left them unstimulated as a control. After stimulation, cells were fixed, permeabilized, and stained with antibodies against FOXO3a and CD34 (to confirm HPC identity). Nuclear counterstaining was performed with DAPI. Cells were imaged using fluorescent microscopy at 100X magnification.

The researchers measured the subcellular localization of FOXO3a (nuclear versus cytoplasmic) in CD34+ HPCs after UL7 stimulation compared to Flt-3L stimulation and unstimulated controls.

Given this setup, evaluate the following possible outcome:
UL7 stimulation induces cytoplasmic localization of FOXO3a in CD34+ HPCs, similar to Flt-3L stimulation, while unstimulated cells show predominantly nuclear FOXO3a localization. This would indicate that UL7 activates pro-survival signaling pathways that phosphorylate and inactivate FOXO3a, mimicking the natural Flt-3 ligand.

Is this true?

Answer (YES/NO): YES